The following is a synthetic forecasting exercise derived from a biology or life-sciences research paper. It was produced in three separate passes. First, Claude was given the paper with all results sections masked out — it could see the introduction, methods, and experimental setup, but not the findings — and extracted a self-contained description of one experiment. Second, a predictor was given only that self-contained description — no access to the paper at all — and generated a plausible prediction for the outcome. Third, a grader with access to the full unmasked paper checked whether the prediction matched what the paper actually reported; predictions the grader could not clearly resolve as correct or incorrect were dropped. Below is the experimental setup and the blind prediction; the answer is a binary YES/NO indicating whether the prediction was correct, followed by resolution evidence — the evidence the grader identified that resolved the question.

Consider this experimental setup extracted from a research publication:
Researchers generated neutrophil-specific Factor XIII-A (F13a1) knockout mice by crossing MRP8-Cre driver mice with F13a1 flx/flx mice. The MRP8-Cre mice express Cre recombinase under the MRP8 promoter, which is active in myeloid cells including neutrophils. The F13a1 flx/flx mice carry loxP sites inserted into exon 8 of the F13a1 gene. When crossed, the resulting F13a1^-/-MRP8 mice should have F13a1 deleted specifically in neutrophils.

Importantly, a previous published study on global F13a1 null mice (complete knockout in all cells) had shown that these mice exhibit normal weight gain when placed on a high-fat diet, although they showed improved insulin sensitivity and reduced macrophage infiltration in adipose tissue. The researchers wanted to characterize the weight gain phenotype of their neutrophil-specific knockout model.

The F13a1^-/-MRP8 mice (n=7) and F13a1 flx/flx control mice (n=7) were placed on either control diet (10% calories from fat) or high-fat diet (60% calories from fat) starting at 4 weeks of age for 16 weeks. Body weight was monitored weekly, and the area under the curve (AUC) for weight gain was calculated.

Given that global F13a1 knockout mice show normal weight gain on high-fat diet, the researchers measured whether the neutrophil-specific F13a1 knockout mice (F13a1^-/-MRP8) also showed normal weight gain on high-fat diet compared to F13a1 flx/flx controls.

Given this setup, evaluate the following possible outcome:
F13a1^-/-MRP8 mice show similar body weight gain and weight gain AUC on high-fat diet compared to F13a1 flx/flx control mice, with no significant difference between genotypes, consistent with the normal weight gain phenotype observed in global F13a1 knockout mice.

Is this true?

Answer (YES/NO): NO